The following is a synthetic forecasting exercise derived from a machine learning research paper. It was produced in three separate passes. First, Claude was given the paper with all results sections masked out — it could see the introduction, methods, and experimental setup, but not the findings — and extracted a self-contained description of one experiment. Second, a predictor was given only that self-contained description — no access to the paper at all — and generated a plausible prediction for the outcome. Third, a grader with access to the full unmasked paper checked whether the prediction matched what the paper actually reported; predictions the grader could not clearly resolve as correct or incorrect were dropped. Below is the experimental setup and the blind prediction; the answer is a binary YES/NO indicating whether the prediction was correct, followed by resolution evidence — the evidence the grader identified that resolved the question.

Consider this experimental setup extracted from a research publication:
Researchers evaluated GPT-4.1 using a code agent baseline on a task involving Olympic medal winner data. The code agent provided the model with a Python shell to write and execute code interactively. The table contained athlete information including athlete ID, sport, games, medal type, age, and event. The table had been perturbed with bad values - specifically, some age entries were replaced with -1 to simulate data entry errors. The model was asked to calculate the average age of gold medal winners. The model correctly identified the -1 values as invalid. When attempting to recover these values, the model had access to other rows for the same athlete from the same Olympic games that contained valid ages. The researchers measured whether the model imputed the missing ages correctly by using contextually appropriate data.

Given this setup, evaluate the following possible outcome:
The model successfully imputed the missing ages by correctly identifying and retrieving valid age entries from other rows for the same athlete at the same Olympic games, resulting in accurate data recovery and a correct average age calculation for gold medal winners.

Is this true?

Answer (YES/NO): NO